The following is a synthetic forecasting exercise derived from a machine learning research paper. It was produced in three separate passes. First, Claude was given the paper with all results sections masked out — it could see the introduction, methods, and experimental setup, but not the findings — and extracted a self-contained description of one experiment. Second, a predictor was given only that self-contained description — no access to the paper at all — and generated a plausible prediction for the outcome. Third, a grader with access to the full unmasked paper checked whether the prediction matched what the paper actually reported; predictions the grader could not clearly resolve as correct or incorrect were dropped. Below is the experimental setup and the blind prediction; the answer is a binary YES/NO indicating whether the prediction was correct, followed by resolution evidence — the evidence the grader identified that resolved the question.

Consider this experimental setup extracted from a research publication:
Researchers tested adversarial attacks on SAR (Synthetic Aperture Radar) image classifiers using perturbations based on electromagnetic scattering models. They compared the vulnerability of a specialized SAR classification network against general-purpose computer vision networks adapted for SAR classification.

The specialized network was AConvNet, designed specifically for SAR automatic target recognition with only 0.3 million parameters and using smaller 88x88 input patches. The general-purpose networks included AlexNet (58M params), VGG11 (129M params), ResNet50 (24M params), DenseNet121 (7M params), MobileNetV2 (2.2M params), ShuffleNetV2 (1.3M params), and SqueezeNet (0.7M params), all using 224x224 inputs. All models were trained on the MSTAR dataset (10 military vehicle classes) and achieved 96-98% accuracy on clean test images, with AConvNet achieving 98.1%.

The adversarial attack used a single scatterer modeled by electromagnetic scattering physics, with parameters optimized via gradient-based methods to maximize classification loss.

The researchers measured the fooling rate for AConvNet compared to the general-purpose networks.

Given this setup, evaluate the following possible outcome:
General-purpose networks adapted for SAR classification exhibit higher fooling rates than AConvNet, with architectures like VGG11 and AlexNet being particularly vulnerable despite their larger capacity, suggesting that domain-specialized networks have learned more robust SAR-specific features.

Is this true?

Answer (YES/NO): NO